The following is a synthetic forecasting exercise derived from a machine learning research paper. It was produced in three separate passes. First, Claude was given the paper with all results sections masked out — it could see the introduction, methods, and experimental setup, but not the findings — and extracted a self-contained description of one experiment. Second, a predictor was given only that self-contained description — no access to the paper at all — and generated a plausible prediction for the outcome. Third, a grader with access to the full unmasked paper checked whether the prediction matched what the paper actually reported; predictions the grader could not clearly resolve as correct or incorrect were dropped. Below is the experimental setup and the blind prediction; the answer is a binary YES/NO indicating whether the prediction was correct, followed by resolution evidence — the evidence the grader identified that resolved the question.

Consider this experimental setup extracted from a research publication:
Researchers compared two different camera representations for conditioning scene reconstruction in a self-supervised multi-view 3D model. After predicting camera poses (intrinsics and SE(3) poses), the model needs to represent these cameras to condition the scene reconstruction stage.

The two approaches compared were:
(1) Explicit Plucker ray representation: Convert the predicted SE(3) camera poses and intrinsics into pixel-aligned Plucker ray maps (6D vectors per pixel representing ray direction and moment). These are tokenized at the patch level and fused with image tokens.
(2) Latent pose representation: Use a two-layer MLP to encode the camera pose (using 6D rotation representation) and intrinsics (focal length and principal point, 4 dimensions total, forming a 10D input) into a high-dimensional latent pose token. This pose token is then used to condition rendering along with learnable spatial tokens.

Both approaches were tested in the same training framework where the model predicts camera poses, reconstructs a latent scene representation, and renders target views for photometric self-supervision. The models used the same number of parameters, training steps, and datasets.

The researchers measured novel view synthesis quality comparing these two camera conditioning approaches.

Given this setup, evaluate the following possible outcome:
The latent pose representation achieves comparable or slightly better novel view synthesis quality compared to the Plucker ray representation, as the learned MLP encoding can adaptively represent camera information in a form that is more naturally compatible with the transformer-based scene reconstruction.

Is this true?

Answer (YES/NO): NO